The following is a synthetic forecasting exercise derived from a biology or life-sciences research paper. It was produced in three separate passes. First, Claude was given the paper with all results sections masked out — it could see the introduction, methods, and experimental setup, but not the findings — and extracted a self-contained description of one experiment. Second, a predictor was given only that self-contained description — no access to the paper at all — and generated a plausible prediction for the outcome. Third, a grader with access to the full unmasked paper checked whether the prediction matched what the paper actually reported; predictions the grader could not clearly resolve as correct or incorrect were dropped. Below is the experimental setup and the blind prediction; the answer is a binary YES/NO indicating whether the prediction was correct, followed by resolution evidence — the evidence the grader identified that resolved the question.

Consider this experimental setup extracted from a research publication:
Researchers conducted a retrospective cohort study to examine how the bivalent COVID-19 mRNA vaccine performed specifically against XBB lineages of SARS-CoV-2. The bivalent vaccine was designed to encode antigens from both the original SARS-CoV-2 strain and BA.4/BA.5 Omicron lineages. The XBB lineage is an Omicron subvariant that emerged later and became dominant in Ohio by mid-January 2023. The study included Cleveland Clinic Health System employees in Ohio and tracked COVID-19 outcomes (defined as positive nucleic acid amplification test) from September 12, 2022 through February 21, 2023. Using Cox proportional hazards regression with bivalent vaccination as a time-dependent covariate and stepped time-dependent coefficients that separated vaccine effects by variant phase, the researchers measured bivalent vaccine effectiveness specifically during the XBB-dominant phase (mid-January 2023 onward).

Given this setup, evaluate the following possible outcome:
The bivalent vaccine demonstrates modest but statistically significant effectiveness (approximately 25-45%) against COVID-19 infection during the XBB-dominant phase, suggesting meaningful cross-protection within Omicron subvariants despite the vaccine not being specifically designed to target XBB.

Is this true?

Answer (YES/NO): NO